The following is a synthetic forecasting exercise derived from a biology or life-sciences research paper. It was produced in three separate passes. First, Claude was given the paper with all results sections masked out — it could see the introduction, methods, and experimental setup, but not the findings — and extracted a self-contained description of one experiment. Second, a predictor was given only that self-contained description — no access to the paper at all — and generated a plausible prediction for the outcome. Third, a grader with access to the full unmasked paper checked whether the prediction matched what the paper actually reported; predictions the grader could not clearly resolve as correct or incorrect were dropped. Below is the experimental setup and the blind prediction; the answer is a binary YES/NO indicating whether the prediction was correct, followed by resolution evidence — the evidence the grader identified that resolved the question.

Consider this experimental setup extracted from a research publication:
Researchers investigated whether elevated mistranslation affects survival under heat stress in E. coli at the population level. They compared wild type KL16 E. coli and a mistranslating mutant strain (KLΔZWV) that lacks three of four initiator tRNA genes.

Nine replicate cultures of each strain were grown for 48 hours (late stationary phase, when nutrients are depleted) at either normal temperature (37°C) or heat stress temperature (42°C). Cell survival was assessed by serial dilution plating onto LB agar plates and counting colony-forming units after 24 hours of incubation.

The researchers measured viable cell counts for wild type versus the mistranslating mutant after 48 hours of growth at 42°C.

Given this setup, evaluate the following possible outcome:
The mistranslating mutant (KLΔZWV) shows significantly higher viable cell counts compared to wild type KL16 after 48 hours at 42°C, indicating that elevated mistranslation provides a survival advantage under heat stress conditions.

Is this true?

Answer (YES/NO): YES